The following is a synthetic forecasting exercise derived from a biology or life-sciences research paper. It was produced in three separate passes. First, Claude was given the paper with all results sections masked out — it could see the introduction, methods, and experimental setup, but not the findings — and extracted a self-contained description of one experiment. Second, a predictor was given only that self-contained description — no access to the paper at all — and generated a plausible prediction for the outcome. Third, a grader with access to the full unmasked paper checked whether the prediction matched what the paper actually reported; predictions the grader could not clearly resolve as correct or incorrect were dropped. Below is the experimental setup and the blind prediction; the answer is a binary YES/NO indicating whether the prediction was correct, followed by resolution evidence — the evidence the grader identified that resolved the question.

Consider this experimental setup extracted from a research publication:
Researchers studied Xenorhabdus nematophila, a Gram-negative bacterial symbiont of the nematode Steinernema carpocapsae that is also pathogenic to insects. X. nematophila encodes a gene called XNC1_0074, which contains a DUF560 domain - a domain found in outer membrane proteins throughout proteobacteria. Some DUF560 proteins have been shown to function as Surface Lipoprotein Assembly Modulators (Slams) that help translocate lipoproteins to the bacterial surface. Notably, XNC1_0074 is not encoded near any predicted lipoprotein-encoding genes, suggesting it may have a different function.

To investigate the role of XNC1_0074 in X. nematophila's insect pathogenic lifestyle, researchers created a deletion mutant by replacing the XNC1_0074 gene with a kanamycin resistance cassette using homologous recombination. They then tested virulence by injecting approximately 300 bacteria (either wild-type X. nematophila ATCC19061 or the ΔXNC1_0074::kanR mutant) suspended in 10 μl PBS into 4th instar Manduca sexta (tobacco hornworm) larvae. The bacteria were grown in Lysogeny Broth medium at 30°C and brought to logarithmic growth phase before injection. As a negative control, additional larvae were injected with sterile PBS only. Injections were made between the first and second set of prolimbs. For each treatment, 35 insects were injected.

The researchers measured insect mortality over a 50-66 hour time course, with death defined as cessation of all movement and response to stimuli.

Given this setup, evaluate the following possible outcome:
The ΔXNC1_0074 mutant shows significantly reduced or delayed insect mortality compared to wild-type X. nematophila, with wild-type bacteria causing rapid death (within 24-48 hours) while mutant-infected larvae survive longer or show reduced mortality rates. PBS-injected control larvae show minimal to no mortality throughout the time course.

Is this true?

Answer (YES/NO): NO